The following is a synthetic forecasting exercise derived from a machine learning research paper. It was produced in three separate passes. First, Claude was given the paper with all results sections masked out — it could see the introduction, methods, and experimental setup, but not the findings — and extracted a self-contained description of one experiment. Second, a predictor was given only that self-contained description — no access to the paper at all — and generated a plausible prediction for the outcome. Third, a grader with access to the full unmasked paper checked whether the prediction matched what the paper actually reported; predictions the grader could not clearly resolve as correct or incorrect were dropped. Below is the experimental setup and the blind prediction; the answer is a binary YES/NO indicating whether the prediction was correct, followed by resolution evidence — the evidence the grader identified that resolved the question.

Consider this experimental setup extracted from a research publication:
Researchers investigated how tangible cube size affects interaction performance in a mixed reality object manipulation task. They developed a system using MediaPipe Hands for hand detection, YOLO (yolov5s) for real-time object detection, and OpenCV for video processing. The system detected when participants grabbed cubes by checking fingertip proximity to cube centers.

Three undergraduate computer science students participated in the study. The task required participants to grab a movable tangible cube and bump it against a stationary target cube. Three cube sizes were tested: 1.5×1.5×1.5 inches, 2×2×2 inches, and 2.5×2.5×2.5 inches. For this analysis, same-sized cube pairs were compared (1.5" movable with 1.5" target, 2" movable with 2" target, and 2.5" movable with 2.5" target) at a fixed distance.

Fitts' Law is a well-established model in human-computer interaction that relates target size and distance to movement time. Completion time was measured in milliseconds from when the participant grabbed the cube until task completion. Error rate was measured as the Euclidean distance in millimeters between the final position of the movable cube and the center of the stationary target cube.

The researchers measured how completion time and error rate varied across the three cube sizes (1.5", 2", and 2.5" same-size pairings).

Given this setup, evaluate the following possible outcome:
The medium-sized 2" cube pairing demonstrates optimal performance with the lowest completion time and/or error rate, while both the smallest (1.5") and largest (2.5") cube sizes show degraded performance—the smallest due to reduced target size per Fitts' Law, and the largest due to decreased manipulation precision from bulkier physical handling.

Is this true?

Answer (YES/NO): NO